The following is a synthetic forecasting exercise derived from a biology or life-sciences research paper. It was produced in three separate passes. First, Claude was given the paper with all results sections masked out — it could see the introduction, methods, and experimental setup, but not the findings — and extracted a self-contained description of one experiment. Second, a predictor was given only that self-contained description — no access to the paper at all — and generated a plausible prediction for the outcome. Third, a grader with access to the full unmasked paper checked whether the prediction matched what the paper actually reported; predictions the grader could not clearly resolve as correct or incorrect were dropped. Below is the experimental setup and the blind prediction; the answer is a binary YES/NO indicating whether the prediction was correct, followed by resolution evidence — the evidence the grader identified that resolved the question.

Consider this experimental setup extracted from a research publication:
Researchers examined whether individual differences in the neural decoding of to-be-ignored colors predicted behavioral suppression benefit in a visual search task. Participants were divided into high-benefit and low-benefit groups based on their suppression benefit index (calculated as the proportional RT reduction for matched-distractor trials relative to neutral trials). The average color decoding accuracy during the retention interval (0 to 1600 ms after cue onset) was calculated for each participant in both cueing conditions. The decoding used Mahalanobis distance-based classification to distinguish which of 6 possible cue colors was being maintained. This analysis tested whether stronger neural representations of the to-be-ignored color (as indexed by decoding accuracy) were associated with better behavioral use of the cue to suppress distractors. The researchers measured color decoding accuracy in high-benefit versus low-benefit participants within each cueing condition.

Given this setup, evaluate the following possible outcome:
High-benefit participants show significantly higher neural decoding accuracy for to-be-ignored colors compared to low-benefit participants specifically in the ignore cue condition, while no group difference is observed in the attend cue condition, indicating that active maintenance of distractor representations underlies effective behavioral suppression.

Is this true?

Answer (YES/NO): NO